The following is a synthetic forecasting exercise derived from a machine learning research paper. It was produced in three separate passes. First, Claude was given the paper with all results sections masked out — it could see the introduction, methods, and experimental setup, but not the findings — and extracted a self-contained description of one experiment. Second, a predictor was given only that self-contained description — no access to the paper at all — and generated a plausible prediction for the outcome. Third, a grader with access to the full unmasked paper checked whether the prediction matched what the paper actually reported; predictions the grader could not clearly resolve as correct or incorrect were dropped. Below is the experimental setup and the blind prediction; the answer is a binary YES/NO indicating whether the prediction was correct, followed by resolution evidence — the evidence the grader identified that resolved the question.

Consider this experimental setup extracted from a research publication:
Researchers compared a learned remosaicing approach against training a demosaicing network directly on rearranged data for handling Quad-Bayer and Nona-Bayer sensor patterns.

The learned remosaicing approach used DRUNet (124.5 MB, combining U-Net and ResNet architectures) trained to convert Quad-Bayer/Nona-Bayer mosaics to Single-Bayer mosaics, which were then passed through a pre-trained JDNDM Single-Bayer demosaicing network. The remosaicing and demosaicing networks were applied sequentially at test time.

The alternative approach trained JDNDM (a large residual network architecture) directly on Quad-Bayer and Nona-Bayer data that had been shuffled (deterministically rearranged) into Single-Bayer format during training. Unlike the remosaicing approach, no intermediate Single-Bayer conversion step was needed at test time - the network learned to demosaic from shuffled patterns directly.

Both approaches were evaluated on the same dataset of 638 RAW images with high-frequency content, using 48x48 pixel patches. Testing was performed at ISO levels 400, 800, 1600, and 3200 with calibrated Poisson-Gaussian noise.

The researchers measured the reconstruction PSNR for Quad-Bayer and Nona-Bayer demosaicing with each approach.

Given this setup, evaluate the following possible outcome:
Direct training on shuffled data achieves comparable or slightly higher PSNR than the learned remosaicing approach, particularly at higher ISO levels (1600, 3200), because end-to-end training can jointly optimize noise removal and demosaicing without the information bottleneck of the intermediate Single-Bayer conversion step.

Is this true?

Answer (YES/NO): NO